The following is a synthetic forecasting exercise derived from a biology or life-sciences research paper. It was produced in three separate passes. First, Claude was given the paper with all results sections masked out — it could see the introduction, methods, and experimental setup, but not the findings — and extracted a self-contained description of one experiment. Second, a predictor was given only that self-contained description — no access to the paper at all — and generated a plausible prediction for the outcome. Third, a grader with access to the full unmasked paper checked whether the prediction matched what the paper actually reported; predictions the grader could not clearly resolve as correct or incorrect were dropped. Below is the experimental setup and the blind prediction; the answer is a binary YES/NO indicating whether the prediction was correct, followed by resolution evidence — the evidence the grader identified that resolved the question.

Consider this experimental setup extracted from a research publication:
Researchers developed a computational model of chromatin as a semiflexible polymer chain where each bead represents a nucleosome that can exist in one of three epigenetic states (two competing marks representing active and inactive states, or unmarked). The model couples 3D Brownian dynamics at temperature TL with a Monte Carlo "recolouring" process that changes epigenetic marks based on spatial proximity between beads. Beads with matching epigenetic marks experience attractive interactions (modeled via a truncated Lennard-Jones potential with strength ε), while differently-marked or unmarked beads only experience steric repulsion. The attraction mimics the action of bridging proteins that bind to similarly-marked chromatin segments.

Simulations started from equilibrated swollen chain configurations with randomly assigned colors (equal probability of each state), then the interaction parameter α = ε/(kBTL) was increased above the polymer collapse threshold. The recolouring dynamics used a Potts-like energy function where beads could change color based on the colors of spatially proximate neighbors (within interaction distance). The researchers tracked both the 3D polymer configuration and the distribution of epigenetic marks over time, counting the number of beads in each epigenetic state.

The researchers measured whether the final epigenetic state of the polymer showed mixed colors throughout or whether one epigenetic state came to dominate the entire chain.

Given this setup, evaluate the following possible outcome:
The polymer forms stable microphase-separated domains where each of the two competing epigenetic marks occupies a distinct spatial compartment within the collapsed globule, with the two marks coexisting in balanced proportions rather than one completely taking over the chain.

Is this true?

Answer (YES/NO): NO